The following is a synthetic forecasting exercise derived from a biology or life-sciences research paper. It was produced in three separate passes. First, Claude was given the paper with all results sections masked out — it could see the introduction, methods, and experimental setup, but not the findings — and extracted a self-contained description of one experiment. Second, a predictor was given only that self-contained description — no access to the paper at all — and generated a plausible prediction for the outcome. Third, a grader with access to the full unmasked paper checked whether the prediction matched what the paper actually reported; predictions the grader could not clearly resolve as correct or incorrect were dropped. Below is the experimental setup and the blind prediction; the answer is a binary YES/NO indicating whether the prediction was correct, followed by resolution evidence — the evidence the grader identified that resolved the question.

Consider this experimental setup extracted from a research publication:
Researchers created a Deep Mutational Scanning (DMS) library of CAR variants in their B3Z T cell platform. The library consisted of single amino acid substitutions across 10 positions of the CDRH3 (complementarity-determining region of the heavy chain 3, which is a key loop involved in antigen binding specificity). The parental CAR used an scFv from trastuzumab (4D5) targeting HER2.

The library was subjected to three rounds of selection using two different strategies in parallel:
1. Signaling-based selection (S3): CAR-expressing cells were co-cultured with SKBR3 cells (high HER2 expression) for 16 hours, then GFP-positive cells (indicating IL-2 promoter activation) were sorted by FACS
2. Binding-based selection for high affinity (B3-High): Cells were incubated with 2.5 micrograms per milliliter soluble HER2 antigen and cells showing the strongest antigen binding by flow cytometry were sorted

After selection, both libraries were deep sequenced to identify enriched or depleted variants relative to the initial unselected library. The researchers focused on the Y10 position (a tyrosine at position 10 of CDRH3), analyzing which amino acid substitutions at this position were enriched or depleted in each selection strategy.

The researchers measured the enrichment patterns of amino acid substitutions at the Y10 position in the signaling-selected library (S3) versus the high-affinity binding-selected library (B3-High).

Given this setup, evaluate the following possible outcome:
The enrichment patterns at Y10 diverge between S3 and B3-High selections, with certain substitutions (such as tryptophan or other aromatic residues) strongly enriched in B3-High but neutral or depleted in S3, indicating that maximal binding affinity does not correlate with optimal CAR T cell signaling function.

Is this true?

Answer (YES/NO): NO